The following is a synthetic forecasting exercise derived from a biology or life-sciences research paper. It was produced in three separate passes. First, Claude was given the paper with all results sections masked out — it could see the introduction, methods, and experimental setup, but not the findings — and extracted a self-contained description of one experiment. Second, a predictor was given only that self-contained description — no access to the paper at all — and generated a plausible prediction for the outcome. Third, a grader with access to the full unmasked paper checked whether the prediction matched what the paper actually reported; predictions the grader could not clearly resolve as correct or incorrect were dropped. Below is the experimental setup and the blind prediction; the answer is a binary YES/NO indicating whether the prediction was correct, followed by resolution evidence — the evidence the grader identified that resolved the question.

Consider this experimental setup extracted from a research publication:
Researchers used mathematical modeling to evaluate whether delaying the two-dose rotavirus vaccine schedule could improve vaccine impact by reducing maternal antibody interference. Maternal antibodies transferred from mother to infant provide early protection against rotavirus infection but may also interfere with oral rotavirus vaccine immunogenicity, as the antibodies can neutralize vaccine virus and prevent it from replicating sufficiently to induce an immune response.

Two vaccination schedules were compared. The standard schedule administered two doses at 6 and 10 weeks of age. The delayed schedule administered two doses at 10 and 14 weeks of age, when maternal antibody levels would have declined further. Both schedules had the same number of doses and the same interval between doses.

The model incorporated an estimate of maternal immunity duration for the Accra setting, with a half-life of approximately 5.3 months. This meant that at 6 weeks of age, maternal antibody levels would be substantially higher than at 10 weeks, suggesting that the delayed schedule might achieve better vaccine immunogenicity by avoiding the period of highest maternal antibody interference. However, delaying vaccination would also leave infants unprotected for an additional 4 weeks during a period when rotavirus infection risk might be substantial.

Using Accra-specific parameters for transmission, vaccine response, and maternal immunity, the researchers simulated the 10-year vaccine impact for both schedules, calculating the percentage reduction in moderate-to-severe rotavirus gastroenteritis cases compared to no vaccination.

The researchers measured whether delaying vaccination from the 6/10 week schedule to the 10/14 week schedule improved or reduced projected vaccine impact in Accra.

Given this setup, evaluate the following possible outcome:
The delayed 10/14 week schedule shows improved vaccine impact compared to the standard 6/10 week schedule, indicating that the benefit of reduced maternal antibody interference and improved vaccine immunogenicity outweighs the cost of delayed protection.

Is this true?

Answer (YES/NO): NO